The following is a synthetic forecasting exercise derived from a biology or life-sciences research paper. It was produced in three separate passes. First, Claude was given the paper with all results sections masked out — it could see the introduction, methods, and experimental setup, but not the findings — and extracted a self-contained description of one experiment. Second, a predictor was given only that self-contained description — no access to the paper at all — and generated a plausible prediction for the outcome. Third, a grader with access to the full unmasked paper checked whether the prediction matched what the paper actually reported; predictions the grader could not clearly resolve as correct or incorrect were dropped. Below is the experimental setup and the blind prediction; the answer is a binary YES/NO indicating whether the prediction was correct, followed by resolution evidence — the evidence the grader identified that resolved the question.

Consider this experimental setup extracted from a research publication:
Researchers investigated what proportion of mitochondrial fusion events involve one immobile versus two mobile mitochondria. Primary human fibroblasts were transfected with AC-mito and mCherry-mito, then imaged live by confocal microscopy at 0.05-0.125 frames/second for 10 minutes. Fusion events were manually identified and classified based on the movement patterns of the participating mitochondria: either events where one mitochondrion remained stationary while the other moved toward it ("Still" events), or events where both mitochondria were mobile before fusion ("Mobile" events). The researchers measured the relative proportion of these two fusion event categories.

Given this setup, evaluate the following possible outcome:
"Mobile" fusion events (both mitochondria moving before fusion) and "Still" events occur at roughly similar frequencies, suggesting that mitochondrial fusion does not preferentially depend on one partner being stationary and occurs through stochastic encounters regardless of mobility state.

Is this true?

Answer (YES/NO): NO